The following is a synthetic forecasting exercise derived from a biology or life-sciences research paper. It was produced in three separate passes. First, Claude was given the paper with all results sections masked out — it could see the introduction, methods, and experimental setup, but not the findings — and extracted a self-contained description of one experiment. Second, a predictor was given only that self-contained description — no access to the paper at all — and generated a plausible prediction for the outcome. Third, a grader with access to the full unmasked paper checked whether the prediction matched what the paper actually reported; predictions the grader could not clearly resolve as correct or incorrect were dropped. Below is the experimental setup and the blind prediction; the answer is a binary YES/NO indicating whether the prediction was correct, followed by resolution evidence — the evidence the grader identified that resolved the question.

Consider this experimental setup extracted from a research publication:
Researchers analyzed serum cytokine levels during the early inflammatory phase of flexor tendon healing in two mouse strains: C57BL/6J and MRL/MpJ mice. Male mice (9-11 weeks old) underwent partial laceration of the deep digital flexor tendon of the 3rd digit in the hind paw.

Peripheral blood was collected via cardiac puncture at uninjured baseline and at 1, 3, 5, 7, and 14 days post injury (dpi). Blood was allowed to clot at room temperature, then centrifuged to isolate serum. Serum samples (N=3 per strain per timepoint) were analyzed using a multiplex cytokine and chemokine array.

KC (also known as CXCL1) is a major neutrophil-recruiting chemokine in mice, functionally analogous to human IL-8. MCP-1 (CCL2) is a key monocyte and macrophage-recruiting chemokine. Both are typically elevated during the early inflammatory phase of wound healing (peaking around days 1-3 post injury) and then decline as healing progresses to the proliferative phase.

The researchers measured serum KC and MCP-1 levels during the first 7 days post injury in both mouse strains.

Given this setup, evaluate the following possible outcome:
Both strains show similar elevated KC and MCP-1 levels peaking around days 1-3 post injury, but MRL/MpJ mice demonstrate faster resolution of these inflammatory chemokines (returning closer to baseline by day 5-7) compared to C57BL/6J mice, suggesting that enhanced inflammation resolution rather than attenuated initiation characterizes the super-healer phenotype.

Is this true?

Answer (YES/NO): NO